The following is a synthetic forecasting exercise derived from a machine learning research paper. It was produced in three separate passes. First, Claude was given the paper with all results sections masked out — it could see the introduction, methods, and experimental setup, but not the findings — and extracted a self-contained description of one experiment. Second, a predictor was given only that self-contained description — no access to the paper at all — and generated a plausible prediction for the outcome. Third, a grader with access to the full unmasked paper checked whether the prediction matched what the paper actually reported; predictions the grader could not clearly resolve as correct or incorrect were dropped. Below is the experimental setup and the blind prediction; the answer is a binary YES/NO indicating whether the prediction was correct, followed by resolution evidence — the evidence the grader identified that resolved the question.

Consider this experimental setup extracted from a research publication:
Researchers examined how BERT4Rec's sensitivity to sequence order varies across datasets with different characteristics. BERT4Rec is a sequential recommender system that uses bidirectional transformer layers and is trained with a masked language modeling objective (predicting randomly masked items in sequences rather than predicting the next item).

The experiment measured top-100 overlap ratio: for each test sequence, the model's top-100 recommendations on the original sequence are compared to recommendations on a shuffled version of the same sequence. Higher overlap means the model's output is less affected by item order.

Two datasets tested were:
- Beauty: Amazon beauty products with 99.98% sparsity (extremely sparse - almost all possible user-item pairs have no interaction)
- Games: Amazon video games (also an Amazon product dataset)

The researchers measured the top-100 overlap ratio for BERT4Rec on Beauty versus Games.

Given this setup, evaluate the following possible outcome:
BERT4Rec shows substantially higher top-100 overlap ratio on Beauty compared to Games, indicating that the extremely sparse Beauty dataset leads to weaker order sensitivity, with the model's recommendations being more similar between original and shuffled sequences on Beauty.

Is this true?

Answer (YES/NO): NO